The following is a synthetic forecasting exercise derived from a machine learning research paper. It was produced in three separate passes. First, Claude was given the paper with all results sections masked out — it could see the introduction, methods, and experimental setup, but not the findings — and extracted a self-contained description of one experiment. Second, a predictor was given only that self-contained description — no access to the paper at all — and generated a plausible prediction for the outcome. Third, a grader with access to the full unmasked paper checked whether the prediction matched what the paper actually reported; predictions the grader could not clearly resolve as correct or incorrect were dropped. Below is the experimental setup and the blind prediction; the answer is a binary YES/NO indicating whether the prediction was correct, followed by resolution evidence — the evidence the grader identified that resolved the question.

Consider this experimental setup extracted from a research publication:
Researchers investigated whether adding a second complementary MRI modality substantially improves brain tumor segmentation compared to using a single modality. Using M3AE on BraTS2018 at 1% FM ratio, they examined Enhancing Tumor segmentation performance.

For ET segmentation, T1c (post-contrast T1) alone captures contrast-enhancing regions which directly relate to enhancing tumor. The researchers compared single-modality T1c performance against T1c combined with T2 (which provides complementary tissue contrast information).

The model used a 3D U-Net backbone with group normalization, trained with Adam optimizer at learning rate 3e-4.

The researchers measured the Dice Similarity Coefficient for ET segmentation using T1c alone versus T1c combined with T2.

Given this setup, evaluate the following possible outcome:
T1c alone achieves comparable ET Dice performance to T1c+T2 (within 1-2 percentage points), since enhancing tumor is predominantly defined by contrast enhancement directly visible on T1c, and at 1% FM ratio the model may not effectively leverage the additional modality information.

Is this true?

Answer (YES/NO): NO